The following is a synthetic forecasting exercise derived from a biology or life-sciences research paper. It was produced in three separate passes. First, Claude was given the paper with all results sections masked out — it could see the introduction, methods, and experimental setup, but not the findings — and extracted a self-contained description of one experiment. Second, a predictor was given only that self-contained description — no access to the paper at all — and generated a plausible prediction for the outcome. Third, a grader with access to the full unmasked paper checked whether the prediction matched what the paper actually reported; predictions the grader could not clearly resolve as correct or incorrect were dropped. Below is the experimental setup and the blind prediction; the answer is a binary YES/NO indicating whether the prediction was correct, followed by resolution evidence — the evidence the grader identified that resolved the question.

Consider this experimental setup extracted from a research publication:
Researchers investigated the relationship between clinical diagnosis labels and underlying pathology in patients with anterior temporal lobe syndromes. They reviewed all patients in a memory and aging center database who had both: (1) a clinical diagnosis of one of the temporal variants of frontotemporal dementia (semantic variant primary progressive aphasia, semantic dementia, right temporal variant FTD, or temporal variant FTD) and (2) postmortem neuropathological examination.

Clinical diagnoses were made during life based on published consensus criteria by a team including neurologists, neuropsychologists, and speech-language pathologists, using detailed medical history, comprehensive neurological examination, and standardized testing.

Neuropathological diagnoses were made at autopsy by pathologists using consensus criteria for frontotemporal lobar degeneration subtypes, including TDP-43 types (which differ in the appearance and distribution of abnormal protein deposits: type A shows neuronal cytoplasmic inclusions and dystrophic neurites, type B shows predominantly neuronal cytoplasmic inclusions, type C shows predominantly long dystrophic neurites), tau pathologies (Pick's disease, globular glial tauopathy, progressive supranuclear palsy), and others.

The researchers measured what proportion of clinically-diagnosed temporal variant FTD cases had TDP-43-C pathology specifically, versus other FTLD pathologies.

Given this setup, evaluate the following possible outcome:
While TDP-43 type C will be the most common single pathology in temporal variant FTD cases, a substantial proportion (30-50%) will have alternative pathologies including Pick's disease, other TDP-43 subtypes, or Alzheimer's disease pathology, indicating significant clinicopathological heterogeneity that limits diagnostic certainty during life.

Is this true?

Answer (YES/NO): NO